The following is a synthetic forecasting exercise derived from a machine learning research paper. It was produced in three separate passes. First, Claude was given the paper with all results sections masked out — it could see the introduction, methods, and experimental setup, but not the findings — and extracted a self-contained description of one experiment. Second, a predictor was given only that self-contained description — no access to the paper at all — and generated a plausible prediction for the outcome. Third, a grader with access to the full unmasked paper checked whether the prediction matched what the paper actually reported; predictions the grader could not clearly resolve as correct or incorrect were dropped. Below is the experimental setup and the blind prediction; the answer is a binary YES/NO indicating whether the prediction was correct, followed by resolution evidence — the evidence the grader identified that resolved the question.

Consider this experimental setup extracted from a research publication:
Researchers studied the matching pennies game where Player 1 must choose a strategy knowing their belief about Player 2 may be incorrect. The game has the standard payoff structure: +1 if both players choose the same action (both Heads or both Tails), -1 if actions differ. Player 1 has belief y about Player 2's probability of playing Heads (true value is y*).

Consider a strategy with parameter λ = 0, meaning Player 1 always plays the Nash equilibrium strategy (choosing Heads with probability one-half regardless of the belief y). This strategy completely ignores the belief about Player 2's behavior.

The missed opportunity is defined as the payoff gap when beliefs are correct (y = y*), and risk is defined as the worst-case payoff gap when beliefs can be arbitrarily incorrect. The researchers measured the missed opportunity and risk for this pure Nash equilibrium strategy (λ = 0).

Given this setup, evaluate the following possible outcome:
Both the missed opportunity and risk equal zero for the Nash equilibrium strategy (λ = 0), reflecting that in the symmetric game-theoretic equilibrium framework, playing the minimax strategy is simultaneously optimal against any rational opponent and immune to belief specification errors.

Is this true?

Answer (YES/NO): NO